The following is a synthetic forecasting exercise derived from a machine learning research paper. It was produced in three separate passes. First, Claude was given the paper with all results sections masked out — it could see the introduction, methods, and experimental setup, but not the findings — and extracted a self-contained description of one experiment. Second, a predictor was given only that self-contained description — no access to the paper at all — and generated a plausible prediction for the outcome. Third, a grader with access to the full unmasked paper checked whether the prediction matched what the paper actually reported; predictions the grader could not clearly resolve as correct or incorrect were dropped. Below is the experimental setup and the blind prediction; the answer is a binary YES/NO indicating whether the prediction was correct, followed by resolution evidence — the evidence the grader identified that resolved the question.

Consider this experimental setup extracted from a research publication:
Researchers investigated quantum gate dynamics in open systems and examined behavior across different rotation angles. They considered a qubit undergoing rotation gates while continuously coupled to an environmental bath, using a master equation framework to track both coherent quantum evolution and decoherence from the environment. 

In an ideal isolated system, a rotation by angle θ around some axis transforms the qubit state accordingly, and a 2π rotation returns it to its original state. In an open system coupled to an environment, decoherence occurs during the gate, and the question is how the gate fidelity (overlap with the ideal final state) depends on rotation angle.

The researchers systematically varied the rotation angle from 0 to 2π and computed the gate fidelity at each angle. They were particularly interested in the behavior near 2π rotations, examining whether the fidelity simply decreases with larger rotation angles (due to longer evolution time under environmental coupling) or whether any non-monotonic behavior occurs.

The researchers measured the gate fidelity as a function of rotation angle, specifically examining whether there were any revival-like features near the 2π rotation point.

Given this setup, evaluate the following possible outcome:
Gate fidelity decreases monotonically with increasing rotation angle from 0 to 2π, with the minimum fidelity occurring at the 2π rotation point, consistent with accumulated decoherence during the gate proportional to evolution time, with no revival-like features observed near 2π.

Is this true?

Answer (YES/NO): NO